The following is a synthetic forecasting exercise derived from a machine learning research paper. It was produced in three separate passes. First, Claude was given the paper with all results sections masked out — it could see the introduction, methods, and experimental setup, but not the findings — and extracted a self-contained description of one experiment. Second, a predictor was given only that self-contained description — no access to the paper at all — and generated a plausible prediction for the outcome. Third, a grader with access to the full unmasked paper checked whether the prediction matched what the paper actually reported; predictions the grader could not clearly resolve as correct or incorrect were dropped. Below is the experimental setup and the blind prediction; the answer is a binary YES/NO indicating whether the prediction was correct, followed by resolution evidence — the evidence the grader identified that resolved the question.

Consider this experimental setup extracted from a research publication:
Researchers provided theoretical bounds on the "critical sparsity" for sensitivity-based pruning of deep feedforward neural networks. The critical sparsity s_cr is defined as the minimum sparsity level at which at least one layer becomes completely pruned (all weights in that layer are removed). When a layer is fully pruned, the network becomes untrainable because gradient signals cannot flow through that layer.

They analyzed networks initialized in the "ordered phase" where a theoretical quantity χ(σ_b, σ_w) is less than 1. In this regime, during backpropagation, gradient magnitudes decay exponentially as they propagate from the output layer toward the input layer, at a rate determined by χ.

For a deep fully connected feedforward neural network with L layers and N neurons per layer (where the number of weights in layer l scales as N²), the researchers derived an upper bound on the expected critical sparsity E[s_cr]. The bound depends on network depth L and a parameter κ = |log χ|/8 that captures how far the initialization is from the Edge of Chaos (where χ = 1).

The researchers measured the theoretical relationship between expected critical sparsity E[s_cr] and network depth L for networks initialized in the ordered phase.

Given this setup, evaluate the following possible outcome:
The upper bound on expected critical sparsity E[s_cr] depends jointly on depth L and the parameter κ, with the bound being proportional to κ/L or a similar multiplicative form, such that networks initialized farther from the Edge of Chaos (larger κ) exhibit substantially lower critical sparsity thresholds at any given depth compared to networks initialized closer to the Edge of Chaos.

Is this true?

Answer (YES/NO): NO